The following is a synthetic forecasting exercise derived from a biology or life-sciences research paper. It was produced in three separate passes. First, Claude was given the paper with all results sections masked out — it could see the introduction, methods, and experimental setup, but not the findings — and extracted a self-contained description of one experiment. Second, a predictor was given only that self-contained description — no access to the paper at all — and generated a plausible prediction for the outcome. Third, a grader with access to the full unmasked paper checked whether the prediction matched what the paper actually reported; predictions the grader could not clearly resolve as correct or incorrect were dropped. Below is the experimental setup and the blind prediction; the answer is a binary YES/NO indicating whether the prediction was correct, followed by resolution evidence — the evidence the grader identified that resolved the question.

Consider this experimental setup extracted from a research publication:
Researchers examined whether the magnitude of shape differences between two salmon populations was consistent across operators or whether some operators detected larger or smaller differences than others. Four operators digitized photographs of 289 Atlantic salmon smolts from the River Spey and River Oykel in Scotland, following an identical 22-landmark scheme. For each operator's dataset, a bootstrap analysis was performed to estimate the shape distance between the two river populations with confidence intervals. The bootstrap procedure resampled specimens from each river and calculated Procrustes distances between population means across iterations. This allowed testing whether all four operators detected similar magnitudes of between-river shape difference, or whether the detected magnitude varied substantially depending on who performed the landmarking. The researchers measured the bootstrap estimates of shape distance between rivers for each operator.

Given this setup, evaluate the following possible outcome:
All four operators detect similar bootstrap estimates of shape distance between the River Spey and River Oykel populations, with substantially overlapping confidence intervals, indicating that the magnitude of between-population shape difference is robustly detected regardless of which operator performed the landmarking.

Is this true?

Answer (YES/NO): YES